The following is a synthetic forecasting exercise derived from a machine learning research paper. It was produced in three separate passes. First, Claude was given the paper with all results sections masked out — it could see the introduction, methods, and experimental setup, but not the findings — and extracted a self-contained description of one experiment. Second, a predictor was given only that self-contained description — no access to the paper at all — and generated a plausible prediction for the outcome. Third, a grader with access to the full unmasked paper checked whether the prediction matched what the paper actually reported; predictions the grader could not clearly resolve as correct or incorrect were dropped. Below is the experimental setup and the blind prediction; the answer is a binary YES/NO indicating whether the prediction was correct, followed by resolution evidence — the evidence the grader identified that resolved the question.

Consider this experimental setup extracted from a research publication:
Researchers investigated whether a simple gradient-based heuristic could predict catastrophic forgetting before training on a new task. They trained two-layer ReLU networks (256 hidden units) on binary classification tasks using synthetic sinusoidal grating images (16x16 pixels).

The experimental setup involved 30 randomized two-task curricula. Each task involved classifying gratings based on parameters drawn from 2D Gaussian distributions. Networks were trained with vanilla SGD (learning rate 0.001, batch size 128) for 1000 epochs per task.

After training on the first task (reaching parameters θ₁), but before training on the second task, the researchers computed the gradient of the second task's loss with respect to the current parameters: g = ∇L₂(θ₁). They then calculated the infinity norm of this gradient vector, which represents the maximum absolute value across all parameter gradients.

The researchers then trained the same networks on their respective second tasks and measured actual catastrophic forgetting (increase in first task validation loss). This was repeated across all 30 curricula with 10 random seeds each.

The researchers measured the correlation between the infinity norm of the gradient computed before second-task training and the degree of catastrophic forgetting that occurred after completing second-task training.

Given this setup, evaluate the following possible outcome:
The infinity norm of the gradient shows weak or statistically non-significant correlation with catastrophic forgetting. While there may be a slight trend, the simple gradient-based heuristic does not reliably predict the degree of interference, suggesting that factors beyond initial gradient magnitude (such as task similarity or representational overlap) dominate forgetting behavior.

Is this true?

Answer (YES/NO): NO